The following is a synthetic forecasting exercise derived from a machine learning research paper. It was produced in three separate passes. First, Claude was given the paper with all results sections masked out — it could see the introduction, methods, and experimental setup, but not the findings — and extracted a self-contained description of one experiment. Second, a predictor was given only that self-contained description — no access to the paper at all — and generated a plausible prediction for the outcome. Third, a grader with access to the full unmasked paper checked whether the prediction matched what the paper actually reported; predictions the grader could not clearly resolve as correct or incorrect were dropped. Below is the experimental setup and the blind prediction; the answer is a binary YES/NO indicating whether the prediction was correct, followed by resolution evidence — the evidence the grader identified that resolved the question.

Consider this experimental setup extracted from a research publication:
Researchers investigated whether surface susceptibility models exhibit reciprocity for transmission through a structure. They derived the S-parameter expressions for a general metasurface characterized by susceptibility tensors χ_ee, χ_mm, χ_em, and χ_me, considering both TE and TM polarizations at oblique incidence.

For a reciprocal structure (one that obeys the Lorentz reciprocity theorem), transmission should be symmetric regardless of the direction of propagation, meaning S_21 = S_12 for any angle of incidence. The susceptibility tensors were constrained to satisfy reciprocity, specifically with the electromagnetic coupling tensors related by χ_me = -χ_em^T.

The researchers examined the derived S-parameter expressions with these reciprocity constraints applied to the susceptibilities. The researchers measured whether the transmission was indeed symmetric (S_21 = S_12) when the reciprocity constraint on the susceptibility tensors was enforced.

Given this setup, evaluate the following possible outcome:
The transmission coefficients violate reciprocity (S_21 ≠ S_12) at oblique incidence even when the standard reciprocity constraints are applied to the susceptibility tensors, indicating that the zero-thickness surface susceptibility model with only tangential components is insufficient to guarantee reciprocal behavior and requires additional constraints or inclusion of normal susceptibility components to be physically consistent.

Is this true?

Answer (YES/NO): NO